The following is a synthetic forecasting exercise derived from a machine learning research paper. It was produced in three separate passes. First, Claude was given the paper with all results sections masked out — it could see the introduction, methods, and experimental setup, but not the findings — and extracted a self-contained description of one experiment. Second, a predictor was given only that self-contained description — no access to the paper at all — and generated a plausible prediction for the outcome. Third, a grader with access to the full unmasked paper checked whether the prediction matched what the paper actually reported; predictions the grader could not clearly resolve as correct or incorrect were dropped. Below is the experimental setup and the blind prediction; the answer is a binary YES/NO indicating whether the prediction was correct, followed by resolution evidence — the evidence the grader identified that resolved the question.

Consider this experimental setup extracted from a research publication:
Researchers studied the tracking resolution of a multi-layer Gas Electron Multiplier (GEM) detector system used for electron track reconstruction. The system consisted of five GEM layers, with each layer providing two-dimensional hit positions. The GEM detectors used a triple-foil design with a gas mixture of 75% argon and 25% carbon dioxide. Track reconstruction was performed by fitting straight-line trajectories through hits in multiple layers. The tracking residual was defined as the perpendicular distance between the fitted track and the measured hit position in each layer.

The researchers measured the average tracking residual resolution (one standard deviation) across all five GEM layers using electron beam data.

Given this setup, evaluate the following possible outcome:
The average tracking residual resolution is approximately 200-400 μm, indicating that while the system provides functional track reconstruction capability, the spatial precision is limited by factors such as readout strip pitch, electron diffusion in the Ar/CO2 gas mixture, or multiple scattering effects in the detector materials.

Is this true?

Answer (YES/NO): NO